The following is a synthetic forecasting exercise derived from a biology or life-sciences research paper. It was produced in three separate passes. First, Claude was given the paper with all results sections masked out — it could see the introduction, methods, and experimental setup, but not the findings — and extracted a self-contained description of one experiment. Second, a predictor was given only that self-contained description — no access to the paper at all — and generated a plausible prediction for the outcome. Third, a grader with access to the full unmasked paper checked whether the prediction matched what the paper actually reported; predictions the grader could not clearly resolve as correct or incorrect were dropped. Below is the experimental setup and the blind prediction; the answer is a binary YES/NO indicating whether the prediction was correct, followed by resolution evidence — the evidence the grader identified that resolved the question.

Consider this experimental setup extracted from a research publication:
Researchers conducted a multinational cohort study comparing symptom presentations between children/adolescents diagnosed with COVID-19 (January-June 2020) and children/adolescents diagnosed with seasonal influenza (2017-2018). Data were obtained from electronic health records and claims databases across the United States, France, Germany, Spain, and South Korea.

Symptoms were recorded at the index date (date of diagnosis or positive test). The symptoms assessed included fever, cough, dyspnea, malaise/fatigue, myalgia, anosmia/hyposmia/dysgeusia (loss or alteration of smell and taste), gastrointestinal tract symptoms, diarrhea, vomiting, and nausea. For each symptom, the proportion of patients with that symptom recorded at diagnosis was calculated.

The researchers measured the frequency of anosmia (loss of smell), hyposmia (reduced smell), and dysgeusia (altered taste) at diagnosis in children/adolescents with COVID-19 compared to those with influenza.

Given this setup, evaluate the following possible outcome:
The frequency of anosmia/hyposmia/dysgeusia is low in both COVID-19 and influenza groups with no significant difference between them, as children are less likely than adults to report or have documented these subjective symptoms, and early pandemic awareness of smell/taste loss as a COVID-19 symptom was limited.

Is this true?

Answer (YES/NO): NO